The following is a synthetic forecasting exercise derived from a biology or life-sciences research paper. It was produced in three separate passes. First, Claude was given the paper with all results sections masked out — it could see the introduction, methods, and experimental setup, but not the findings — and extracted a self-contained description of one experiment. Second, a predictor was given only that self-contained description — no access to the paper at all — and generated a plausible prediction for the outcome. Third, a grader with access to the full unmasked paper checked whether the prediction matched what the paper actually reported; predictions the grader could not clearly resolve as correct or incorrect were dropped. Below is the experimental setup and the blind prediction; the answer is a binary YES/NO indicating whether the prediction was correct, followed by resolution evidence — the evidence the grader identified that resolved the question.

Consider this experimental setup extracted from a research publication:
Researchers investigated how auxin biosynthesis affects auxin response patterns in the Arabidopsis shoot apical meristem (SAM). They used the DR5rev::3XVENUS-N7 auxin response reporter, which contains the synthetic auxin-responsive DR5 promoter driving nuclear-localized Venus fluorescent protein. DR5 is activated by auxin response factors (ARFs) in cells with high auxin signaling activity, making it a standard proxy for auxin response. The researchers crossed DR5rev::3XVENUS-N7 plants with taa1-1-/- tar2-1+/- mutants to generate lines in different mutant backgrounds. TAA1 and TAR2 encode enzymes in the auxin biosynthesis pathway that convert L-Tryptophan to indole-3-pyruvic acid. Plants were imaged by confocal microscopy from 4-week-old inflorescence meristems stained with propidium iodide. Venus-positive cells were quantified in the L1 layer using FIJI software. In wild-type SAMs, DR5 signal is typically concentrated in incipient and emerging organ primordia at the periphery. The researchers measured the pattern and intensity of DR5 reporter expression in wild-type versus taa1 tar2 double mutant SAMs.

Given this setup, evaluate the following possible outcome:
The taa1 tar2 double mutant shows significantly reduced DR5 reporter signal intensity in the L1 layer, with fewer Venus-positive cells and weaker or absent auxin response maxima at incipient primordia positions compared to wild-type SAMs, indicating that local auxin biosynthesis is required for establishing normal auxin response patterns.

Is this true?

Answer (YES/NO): YES